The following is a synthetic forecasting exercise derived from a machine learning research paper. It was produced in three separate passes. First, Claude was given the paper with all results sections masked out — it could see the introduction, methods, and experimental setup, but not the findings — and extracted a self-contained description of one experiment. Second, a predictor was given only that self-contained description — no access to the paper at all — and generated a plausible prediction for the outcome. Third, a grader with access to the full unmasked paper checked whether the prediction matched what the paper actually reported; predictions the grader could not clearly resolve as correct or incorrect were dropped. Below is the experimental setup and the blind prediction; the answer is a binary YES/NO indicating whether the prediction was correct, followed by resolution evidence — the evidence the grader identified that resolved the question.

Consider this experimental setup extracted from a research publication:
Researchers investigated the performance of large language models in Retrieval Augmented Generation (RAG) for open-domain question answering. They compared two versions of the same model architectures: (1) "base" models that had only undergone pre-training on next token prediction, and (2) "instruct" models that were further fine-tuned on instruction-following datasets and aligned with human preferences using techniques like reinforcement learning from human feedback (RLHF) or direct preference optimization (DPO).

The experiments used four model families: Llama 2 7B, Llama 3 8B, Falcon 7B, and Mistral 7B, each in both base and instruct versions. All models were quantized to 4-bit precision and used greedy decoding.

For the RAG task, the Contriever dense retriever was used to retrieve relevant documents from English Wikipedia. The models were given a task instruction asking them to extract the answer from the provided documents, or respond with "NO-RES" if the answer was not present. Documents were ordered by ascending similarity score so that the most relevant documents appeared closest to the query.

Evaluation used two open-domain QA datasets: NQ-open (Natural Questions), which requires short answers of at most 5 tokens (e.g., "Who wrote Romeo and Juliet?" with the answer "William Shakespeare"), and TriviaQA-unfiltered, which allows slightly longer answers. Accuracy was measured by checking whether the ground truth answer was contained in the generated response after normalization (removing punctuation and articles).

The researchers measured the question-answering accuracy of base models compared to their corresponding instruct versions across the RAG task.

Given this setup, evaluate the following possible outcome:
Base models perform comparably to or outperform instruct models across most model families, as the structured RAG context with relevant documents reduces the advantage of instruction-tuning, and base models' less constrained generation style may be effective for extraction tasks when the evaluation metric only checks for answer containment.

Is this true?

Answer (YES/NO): YES